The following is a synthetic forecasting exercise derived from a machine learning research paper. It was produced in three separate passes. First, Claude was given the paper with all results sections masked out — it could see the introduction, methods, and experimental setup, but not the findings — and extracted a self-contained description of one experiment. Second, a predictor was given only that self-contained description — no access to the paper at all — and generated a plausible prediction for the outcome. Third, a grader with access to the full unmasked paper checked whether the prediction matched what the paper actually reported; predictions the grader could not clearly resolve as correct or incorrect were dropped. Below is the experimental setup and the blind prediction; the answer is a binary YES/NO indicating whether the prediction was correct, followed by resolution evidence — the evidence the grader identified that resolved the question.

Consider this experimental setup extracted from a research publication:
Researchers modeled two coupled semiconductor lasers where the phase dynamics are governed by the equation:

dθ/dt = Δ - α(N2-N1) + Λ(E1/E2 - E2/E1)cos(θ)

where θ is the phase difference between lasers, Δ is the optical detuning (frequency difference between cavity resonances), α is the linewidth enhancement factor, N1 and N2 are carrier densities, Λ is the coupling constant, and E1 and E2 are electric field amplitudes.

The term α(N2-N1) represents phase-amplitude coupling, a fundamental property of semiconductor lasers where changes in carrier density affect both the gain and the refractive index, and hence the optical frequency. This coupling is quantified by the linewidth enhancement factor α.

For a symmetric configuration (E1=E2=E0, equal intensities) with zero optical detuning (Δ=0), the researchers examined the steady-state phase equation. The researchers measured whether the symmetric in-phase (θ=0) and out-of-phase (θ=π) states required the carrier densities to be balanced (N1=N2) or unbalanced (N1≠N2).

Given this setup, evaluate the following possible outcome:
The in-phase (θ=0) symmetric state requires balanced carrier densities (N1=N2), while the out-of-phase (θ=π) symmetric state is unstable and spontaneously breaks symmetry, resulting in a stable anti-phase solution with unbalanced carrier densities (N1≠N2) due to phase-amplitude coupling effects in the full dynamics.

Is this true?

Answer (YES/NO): NO